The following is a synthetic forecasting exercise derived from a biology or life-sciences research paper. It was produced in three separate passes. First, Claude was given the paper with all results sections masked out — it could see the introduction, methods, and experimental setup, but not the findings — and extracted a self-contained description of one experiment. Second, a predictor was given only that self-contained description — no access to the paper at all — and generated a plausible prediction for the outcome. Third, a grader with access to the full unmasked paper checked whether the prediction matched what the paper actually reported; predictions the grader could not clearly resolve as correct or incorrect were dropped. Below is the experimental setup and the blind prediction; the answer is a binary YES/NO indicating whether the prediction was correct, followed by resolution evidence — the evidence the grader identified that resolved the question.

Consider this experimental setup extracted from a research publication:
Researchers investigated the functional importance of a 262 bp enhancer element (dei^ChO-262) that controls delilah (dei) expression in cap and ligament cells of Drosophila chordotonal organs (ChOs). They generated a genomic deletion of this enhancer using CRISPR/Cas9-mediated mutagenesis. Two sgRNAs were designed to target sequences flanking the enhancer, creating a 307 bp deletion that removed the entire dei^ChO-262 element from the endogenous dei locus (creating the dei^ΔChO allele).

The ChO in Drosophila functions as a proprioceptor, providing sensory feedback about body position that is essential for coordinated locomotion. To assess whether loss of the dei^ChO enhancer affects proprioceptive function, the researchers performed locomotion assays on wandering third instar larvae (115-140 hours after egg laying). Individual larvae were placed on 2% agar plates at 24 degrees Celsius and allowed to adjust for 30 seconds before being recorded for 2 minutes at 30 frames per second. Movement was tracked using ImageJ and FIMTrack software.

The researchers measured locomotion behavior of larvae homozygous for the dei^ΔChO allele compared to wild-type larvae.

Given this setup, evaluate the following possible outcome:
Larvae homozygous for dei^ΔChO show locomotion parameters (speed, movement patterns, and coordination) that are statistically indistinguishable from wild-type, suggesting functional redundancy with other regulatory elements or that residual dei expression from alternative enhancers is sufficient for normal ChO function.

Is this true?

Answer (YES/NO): NO